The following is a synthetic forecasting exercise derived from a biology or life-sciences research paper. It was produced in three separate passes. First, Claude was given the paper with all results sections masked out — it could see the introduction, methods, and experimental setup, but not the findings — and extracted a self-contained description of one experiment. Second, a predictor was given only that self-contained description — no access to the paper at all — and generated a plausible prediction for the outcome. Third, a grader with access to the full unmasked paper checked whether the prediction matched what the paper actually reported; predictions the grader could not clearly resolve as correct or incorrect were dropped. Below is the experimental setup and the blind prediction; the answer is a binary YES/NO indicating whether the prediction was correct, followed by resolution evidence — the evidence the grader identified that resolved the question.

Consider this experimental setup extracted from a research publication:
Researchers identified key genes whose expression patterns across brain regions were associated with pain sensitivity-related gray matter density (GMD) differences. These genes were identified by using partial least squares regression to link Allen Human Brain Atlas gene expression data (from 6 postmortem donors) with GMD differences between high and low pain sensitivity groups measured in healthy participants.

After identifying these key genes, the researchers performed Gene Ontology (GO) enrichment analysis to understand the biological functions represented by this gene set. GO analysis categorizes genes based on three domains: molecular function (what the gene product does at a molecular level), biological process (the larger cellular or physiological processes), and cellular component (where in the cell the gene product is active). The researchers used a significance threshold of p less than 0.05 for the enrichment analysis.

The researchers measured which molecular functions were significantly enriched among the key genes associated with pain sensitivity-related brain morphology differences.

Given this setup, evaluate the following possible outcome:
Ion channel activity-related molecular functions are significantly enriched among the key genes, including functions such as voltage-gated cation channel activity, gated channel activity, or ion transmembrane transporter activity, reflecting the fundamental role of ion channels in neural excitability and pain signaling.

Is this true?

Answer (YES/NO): YES